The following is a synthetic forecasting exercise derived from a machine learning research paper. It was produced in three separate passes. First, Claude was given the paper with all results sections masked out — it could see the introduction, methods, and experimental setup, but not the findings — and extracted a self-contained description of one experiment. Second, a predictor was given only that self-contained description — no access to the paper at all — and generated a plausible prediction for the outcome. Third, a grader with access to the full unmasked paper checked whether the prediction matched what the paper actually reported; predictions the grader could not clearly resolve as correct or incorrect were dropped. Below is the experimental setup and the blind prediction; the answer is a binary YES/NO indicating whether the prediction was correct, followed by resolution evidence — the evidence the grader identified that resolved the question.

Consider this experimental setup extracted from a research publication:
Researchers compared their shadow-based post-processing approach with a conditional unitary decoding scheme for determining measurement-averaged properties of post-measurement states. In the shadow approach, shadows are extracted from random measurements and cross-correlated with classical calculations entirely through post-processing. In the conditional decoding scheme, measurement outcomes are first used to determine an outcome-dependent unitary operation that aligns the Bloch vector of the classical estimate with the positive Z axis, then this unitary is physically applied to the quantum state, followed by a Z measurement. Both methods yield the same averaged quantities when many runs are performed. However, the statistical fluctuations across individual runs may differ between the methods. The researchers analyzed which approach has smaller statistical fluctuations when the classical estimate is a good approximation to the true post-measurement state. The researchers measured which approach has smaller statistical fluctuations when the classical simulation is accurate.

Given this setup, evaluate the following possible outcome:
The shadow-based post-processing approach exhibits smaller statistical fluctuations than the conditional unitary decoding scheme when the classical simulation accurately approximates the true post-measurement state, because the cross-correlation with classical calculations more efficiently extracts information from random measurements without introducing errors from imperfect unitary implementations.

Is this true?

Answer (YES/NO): NO